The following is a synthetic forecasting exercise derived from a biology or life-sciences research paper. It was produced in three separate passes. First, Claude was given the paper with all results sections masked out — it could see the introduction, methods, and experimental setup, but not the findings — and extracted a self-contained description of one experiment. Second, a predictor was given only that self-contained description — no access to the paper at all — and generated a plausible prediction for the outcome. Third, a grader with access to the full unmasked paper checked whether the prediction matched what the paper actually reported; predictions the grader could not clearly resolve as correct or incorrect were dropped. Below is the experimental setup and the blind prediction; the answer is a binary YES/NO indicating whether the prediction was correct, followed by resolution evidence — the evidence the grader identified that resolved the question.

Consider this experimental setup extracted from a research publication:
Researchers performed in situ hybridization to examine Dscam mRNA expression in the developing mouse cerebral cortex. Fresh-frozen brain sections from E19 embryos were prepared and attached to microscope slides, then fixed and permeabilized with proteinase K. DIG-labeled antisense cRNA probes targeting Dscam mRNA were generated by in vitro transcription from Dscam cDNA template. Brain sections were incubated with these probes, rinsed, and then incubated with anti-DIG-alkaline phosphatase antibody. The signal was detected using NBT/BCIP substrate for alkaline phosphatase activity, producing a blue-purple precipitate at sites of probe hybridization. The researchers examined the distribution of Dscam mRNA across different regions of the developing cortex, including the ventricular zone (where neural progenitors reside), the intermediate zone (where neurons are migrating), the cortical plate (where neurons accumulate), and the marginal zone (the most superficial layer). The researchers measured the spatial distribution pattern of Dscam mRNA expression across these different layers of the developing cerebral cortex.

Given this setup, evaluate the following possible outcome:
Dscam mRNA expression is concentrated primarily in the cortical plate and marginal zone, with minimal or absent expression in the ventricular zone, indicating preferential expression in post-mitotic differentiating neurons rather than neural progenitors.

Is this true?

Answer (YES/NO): NO